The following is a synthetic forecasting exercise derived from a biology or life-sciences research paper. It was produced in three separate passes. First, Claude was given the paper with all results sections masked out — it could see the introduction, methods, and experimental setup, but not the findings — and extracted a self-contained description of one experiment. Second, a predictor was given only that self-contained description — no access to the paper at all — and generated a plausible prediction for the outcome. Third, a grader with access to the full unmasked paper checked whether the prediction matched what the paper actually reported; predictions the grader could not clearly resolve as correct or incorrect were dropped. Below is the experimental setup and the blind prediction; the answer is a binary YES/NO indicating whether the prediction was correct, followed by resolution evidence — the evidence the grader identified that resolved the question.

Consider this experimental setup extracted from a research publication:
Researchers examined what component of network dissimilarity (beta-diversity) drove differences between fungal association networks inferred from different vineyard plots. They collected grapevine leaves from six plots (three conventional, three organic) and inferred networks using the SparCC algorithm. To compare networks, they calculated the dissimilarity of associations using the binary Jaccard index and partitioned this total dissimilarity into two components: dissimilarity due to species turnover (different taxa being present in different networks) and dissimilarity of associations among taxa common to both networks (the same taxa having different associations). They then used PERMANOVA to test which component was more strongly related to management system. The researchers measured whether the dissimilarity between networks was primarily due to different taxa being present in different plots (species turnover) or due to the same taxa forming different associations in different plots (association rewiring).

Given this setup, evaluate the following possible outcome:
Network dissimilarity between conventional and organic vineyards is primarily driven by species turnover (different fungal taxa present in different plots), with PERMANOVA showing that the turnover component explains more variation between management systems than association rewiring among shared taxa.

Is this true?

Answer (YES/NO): NO